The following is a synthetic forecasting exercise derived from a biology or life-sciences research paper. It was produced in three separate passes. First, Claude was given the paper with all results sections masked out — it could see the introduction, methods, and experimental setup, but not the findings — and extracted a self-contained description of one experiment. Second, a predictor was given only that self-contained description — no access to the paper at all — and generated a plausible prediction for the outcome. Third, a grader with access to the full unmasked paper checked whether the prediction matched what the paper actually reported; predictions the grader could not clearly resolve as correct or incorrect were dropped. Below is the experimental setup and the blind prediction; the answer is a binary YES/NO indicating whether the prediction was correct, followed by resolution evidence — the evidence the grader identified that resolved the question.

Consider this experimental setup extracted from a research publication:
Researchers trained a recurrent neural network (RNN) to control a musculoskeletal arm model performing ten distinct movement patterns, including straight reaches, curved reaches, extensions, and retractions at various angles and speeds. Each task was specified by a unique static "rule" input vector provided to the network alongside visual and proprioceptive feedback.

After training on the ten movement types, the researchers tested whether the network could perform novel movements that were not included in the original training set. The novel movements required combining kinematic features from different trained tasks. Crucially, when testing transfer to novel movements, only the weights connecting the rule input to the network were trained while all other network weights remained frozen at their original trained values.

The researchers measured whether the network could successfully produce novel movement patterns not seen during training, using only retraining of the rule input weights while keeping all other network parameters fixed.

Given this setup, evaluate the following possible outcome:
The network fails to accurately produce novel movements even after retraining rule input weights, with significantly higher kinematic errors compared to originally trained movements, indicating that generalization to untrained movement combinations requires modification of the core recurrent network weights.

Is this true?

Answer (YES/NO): NO